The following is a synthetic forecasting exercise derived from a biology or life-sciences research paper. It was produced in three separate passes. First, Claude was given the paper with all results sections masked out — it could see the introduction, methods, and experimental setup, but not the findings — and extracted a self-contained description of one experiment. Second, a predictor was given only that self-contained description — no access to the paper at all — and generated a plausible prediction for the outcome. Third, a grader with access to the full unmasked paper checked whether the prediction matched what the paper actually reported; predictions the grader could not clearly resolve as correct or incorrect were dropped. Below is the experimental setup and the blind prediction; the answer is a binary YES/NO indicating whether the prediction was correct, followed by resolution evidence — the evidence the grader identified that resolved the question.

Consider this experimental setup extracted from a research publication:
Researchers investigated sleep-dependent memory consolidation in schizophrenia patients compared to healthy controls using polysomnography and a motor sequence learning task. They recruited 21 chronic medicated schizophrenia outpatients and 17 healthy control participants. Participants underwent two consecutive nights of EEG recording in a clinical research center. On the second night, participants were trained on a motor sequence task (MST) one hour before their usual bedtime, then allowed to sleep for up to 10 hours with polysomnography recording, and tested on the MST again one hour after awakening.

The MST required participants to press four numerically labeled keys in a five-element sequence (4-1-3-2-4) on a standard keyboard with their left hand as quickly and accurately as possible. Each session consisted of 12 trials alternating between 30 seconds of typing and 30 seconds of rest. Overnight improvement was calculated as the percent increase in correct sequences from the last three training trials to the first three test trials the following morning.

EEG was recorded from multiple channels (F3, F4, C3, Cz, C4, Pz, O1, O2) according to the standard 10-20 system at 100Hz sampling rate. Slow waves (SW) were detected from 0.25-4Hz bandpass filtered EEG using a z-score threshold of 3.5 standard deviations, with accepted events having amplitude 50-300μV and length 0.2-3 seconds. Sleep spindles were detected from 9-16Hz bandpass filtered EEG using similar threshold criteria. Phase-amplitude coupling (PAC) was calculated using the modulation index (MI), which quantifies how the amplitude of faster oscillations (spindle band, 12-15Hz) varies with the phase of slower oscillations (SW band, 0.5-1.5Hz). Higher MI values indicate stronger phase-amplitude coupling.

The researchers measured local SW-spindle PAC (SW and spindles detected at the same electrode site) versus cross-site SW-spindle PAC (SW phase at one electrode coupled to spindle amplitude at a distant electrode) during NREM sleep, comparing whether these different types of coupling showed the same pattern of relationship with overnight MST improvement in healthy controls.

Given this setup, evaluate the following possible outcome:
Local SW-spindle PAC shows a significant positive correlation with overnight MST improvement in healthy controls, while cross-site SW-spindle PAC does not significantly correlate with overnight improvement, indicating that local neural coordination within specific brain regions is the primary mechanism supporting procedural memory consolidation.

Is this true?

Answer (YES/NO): NO